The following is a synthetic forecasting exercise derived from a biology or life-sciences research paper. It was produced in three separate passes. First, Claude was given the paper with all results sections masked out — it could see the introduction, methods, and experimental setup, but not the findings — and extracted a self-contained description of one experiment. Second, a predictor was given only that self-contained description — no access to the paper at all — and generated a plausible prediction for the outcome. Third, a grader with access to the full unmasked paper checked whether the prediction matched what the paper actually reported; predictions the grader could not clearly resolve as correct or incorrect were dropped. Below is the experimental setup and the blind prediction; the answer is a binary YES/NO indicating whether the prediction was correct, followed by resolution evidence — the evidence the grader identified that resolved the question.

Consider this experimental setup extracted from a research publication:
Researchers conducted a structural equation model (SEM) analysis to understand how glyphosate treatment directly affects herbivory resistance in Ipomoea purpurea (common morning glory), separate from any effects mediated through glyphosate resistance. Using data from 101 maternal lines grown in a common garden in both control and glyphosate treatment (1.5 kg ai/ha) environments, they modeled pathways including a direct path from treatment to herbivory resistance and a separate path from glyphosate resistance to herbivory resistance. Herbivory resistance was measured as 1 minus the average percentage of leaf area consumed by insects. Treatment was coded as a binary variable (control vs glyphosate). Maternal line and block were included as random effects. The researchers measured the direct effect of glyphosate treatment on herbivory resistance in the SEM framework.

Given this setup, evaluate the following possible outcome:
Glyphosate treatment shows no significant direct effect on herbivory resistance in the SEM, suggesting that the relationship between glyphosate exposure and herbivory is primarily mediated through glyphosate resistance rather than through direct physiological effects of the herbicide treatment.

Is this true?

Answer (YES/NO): NO